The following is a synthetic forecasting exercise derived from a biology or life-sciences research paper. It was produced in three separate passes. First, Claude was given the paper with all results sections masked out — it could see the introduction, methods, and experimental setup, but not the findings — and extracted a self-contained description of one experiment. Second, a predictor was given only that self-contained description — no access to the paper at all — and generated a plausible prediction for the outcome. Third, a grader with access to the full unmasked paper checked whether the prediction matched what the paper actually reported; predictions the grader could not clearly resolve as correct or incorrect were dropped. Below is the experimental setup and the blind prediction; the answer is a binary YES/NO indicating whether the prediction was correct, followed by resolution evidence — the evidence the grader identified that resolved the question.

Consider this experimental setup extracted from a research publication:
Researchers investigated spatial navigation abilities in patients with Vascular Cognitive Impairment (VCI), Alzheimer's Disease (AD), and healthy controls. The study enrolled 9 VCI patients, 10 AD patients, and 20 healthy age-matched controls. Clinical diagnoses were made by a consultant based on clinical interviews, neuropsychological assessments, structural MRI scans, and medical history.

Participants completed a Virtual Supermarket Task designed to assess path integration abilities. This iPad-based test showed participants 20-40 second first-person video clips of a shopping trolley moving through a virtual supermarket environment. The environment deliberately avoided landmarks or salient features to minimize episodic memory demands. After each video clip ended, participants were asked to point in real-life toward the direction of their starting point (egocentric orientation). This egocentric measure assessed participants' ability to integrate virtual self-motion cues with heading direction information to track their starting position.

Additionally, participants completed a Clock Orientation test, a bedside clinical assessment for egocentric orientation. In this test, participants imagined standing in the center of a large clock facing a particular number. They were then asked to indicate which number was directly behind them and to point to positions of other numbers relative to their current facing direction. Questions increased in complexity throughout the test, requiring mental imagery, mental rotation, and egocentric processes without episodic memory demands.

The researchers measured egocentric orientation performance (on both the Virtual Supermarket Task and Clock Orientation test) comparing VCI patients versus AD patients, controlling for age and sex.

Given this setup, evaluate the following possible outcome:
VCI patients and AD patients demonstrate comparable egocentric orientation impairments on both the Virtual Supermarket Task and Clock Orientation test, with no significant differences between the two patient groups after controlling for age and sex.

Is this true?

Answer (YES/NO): NO